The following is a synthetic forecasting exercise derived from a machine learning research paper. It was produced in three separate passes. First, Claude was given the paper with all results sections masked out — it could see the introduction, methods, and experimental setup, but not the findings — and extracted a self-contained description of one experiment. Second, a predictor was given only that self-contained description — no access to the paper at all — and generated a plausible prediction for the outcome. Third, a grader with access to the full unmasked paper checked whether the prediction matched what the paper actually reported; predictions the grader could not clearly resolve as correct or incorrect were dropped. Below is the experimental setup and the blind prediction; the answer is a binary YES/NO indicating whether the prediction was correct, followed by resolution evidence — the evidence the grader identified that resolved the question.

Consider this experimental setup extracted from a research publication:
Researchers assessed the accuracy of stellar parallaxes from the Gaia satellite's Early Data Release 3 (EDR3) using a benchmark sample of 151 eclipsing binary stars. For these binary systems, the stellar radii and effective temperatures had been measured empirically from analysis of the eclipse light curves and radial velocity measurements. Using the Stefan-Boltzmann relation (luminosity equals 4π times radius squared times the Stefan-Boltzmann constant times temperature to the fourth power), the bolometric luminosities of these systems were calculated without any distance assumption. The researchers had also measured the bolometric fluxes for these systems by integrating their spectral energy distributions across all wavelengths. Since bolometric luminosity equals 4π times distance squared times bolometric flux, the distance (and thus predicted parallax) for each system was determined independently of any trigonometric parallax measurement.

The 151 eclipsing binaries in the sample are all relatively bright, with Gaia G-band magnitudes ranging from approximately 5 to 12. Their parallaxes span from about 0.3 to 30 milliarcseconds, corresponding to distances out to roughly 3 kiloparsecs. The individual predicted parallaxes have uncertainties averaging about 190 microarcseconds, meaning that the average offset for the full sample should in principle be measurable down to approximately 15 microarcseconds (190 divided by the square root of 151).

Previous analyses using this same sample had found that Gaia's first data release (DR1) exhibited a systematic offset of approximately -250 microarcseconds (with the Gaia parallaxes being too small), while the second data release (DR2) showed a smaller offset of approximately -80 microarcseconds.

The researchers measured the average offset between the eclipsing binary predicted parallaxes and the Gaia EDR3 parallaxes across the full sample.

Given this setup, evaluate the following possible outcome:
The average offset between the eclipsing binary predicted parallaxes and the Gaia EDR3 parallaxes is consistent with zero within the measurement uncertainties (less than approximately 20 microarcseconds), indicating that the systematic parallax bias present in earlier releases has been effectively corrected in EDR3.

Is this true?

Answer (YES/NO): YES